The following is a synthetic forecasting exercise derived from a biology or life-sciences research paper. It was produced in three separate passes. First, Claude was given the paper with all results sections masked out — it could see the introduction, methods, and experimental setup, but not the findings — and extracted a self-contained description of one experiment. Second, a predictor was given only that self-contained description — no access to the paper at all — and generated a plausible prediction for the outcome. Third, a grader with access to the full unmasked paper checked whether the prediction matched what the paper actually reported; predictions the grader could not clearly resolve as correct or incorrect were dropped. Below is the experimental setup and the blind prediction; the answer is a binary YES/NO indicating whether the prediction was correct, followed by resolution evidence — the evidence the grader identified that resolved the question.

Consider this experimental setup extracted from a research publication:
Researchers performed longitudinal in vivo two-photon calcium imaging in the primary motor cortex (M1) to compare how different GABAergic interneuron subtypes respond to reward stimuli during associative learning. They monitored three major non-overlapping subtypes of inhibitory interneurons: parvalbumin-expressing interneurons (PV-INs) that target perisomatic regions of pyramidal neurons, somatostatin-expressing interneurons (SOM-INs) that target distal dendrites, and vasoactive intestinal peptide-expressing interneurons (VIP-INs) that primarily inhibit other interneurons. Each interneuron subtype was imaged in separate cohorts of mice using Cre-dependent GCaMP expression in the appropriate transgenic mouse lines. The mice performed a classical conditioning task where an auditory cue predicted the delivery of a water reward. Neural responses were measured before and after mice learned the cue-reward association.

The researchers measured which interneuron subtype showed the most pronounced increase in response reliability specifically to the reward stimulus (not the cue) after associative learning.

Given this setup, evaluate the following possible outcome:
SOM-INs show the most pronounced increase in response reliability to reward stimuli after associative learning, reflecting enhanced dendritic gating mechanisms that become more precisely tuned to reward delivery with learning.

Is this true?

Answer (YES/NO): NO